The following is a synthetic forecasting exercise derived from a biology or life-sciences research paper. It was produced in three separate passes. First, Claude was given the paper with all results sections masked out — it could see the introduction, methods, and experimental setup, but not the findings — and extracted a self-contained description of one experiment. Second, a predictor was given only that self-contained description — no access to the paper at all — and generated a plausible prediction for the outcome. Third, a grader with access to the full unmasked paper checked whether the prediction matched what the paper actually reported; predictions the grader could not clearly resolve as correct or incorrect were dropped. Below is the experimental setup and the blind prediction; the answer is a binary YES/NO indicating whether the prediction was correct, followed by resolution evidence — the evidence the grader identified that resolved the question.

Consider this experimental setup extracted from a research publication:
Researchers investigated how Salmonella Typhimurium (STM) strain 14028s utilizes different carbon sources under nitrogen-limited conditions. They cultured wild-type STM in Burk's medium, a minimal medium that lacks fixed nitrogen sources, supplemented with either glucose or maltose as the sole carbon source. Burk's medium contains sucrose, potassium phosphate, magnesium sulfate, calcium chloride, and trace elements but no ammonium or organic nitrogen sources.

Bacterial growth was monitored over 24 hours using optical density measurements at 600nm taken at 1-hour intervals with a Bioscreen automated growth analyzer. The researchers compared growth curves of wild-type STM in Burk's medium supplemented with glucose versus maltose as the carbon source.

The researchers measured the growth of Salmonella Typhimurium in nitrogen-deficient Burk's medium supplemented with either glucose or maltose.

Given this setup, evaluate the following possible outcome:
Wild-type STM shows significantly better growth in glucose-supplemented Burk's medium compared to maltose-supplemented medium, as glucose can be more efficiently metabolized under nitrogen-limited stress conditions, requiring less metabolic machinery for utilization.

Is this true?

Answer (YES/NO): NO